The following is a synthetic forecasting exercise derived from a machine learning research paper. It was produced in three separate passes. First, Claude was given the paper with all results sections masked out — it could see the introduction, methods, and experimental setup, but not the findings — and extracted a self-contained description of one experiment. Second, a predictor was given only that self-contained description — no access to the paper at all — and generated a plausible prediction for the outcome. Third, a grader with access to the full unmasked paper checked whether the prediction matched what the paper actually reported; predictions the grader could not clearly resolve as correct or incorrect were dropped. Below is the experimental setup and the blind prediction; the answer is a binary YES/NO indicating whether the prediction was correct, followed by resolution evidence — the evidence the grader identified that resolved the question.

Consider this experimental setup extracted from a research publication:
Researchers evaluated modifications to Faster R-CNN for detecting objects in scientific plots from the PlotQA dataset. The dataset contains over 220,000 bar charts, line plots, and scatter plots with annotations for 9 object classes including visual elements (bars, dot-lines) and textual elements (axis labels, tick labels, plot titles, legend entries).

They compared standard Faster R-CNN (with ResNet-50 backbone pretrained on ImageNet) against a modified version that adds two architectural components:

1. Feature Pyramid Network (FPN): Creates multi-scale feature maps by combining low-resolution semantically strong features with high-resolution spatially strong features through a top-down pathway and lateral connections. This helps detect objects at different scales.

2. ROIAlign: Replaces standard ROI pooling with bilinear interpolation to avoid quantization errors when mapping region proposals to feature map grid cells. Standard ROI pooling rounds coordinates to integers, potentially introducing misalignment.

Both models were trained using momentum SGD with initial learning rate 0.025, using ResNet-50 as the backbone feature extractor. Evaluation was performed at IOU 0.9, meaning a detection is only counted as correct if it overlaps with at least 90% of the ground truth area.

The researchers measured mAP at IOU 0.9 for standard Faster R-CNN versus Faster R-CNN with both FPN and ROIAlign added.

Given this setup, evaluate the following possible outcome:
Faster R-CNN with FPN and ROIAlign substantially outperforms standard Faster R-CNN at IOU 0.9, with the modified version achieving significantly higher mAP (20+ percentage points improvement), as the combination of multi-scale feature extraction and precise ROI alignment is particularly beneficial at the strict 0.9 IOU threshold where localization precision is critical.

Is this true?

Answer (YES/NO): YES